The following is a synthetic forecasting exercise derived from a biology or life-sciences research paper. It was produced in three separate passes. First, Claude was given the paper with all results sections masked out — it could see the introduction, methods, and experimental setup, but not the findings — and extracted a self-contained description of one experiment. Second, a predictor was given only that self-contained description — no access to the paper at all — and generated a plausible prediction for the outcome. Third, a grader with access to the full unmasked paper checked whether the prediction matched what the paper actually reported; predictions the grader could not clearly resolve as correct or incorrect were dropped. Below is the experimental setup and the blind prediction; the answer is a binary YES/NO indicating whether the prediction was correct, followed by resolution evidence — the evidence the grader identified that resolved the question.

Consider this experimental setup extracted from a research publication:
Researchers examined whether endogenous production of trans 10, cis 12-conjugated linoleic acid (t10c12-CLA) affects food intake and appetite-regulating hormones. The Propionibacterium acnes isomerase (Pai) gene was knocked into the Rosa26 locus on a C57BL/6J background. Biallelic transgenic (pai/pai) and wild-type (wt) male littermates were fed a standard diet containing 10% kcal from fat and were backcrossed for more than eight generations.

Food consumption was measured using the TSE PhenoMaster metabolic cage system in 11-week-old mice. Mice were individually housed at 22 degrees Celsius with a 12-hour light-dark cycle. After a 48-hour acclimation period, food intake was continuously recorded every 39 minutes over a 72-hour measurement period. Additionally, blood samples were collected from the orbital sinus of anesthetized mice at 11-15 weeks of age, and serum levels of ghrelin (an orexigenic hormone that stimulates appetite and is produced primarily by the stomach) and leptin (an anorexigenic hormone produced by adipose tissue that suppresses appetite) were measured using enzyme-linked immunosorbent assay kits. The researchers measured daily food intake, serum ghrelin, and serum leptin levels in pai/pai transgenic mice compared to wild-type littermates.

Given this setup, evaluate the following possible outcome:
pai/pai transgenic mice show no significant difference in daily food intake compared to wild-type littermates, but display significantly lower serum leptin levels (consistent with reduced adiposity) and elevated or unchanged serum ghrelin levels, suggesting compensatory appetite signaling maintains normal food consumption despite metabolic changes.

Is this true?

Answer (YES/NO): NO